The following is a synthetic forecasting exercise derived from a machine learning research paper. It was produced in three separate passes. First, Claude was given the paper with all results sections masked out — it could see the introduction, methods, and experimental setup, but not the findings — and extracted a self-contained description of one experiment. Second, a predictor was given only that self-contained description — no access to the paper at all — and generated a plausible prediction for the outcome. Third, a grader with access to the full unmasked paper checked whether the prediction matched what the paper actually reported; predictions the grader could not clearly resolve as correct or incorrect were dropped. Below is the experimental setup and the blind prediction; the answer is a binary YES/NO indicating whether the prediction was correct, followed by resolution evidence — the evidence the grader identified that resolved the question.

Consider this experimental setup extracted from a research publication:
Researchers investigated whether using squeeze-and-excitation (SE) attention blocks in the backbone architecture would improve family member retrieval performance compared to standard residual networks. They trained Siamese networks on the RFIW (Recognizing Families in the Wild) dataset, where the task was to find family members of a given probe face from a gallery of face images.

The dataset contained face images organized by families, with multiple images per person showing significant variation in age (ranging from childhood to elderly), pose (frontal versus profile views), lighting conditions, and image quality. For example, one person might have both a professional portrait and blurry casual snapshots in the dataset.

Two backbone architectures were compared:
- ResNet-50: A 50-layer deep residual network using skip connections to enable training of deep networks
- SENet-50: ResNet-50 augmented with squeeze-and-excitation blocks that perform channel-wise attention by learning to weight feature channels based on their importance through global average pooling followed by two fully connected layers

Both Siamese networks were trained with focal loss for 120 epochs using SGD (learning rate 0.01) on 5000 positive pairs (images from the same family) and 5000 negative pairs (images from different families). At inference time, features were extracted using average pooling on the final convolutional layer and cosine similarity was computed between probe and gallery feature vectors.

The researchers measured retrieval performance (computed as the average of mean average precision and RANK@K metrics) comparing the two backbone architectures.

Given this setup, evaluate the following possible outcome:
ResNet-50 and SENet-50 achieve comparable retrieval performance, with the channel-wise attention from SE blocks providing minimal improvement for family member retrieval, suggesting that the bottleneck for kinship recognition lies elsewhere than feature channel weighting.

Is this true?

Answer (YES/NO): YES